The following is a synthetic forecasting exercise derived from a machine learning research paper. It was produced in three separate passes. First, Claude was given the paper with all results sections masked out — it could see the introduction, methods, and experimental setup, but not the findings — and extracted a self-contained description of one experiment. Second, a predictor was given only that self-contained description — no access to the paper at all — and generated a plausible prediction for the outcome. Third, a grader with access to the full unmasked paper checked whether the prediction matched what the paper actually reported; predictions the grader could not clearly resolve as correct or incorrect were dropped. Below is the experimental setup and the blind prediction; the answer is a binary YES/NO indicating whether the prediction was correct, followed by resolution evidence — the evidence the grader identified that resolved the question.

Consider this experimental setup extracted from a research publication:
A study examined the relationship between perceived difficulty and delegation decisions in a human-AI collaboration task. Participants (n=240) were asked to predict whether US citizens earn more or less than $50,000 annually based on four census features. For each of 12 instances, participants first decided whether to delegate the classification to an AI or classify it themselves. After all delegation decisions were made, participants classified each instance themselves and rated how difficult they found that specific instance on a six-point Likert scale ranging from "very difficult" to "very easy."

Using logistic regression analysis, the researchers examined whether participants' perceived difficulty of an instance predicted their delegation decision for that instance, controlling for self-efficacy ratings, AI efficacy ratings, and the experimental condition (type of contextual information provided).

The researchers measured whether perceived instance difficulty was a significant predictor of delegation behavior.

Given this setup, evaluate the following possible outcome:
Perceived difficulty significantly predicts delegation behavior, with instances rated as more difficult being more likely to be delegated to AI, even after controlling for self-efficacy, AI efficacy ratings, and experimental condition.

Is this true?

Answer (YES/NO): YES